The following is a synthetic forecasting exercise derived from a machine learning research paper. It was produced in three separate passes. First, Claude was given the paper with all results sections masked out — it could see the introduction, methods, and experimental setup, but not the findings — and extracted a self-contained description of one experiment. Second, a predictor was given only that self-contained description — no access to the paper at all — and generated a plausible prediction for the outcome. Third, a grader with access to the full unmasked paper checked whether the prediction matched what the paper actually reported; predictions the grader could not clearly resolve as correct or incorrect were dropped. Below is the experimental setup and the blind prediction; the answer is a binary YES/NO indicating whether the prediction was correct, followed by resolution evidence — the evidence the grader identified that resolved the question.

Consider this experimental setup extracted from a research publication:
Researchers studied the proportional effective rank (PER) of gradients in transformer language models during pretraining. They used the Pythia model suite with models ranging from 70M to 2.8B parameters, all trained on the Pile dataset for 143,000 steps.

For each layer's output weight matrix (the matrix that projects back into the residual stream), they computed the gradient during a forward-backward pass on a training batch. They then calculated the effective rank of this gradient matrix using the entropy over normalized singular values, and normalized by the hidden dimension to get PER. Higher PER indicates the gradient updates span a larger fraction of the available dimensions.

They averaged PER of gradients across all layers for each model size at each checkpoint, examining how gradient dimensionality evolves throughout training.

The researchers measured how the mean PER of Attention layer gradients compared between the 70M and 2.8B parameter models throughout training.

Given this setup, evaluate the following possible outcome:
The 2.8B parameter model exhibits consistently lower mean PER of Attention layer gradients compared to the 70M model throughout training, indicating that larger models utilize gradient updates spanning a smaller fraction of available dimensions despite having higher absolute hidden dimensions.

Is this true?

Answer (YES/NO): NO